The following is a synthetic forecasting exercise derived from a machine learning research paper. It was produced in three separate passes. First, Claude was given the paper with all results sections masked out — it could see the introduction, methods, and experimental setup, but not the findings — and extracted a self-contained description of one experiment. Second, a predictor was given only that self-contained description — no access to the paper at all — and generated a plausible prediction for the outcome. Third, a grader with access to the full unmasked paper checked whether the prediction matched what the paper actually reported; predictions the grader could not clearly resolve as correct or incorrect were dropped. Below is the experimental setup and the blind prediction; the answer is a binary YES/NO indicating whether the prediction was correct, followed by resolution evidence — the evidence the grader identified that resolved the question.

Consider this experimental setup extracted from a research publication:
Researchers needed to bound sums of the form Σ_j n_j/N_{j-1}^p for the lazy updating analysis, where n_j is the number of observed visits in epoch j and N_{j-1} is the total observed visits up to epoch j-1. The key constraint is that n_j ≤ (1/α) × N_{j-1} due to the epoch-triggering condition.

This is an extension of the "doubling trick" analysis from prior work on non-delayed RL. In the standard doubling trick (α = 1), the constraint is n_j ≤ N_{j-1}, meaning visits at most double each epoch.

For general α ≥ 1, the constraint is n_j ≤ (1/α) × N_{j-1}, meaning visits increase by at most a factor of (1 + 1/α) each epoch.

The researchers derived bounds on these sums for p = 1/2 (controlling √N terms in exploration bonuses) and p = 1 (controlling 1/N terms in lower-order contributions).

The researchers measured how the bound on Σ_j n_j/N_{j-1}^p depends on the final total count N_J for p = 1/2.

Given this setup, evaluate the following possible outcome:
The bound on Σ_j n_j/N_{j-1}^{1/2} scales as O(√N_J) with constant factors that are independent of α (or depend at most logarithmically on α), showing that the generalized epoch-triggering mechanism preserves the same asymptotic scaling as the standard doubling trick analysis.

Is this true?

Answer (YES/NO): NO